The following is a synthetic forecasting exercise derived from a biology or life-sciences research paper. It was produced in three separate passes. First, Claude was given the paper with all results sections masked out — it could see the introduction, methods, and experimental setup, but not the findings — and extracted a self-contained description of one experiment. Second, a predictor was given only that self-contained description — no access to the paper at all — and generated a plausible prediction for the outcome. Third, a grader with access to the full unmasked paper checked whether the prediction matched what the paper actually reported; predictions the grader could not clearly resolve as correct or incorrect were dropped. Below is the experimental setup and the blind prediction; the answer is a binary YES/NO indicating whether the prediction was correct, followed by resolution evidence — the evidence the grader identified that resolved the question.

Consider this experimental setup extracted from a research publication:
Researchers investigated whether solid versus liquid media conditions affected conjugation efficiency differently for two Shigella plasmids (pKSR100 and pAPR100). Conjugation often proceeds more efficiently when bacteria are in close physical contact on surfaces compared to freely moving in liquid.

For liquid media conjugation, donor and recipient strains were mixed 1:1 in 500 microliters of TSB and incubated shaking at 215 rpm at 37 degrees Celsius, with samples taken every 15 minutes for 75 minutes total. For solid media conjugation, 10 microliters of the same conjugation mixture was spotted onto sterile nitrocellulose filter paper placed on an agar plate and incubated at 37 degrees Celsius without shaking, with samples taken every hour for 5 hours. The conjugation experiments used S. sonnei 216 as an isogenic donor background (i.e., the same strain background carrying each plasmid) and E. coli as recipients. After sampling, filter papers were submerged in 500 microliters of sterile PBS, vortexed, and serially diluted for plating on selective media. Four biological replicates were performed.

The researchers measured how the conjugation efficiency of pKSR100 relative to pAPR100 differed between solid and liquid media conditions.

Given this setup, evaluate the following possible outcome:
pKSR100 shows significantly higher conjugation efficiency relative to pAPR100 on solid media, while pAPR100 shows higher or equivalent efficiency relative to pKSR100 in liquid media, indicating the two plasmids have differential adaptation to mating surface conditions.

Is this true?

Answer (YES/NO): YES